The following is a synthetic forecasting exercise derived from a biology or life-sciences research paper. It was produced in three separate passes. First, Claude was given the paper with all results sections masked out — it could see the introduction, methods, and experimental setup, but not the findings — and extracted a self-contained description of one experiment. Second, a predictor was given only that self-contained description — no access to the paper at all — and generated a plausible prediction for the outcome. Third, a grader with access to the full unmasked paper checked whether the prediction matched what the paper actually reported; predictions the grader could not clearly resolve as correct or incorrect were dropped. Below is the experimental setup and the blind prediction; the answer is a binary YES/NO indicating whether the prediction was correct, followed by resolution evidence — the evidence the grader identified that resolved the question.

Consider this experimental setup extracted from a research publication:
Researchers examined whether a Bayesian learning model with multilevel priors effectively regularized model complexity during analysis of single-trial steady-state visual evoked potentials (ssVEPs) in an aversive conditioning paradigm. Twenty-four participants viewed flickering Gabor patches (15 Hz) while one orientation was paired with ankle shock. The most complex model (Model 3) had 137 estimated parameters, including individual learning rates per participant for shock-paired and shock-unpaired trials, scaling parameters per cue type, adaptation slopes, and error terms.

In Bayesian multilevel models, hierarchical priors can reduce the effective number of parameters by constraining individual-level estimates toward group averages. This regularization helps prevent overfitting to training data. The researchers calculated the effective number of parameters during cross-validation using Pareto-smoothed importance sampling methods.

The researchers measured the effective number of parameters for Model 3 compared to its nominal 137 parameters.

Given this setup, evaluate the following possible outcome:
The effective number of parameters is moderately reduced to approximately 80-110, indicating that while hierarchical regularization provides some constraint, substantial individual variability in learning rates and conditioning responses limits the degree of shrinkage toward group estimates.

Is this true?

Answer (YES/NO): NO